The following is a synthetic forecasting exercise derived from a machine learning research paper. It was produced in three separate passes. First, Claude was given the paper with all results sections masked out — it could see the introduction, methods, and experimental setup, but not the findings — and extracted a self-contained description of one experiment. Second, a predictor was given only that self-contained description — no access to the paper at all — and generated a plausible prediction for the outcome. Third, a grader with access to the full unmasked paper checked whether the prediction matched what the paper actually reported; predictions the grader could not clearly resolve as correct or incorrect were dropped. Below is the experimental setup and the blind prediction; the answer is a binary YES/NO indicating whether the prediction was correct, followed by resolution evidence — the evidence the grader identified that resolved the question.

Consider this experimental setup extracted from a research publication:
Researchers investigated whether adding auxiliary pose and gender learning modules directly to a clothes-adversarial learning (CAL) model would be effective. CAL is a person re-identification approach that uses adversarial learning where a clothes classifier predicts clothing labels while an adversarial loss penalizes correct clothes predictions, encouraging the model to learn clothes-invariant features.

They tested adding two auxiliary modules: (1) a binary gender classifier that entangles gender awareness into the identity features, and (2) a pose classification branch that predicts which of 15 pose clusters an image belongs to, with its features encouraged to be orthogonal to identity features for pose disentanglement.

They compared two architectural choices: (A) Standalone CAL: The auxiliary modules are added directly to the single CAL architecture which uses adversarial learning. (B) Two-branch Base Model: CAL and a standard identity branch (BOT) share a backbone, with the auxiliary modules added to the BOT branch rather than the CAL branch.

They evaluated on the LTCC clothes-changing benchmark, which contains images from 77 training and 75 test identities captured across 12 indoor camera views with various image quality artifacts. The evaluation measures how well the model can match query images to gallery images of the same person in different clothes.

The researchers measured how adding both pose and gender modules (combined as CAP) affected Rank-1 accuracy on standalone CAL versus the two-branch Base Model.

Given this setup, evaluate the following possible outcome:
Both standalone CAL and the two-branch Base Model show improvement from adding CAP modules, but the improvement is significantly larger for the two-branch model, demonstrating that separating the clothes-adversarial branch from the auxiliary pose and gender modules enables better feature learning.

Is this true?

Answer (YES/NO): NO